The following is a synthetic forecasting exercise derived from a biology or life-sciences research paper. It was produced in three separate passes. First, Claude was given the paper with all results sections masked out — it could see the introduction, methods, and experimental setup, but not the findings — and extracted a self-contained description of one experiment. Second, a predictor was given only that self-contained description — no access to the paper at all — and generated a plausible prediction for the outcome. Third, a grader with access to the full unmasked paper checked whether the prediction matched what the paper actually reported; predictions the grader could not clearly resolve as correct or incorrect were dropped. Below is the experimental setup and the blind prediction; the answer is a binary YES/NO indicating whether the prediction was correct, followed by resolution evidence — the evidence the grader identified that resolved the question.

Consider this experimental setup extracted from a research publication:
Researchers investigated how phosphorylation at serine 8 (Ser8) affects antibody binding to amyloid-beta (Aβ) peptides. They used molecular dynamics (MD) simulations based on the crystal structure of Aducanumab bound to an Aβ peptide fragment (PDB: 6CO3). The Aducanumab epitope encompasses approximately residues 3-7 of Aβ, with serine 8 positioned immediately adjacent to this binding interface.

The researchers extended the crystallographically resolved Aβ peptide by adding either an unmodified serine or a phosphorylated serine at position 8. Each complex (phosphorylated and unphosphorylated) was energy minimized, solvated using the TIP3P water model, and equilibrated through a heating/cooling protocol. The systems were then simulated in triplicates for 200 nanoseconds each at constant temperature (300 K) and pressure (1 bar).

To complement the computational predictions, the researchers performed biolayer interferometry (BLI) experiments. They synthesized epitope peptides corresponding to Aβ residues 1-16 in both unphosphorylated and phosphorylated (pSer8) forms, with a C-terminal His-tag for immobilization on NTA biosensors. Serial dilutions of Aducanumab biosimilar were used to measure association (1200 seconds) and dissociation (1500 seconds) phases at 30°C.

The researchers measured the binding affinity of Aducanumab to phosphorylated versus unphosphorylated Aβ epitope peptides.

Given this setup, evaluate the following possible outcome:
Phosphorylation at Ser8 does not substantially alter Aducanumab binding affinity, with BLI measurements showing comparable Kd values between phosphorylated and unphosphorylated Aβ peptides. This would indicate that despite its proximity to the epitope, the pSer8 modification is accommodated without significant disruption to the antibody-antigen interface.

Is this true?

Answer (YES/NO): NO